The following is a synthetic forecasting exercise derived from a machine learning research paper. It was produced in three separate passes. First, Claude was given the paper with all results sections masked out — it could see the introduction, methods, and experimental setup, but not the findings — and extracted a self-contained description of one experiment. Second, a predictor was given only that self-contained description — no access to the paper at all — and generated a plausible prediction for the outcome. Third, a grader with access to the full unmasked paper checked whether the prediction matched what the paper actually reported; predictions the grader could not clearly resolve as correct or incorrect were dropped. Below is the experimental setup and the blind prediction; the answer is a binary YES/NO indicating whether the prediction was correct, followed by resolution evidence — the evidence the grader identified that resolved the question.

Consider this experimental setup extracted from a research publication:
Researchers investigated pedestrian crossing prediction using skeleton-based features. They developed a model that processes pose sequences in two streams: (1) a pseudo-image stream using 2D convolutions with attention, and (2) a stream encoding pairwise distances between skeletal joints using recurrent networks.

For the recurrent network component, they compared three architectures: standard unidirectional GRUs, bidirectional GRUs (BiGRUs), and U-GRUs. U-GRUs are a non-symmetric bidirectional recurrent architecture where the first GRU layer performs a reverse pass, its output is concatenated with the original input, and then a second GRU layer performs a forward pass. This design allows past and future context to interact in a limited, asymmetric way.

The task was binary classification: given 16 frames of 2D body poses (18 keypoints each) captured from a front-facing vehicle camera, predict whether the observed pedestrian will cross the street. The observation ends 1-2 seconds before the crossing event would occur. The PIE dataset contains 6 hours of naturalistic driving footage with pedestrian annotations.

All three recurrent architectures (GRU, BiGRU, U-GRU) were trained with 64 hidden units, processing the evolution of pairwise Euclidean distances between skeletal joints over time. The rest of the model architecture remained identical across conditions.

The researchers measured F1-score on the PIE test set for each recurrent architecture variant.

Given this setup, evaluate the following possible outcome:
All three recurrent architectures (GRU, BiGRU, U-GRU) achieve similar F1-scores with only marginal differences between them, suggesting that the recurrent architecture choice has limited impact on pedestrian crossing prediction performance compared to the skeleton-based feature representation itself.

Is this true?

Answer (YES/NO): NO